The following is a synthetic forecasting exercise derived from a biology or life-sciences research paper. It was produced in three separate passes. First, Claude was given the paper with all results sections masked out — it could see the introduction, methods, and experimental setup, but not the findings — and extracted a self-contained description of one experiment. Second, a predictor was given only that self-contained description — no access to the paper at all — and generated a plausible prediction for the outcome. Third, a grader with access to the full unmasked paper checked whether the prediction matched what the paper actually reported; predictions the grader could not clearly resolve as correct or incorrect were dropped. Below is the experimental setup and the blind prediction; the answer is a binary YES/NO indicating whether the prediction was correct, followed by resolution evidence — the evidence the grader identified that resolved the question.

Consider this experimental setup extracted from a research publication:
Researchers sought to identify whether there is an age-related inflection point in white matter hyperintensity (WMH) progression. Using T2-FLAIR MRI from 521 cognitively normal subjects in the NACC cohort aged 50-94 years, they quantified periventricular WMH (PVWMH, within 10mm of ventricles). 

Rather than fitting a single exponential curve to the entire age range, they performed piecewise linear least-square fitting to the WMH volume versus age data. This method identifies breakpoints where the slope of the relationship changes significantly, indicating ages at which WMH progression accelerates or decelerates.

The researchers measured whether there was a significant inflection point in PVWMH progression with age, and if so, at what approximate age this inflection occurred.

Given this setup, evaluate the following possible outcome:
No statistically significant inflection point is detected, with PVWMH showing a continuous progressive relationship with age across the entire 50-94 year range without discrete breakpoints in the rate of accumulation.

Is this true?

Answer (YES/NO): NO